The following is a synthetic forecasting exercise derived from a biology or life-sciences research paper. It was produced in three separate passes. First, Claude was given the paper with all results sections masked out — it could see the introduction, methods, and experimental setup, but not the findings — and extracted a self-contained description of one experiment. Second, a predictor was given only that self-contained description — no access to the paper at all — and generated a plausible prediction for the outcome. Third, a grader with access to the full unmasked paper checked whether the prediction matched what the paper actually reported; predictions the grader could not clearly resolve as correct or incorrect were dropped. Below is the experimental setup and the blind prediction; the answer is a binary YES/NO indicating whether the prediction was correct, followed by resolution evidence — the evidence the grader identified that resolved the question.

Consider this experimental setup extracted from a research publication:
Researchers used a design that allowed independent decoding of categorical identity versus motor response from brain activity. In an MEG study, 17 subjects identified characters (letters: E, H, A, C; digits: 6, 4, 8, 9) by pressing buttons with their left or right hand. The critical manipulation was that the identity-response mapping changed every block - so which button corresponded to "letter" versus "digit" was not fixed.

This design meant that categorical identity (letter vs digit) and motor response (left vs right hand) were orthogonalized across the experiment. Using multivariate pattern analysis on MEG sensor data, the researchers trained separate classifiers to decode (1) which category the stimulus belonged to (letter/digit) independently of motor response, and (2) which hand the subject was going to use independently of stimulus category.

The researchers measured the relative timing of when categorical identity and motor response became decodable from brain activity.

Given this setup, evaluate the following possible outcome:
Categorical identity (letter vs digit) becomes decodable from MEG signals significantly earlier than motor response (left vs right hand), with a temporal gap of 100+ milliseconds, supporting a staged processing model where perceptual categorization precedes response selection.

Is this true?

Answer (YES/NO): YES